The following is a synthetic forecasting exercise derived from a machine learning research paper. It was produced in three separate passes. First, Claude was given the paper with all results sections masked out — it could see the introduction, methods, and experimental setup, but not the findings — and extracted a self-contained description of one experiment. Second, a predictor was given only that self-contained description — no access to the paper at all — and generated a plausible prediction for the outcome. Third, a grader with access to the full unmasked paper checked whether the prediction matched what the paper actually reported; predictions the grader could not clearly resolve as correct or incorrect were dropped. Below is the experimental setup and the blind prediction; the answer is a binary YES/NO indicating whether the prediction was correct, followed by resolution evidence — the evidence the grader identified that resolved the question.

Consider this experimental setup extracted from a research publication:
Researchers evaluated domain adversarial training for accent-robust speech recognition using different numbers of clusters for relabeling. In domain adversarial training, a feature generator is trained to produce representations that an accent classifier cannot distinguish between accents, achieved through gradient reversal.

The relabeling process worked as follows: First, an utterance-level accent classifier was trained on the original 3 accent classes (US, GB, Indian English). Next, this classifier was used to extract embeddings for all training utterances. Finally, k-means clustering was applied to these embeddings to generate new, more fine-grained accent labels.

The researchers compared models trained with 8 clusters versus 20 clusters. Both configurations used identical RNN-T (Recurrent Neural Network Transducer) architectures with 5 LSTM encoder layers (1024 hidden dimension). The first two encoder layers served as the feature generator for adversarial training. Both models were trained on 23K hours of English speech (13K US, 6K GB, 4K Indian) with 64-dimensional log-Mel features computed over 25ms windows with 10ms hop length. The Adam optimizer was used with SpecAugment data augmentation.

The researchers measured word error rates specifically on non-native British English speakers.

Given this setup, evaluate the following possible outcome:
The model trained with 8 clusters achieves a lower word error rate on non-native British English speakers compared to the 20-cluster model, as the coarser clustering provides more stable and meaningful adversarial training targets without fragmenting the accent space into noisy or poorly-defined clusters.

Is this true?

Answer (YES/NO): YES